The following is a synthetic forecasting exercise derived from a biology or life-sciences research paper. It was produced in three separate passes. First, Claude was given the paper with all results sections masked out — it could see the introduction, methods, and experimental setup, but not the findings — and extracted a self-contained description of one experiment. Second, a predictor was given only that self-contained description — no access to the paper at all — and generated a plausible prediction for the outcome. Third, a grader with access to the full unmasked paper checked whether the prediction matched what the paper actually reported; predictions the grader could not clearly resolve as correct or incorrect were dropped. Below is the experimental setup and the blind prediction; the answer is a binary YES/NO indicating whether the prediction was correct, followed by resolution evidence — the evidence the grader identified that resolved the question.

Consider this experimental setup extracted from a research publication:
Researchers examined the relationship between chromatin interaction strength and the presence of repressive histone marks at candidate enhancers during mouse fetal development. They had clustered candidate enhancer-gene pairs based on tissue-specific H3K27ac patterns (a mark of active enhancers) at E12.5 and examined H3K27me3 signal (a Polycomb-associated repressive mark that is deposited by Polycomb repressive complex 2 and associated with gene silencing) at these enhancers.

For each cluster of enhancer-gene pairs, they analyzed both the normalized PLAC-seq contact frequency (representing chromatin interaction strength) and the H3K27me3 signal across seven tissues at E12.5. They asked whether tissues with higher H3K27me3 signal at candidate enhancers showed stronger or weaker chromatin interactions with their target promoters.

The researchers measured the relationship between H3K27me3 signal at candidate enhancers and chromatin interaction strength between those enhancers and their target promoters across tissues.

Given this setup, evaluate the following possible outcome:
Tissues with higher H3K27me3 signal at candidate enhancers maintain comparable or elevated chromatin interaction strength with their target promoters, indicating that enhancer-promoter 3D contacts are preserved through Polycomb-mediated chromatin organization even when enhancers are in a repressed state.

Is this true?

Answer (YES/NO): NO